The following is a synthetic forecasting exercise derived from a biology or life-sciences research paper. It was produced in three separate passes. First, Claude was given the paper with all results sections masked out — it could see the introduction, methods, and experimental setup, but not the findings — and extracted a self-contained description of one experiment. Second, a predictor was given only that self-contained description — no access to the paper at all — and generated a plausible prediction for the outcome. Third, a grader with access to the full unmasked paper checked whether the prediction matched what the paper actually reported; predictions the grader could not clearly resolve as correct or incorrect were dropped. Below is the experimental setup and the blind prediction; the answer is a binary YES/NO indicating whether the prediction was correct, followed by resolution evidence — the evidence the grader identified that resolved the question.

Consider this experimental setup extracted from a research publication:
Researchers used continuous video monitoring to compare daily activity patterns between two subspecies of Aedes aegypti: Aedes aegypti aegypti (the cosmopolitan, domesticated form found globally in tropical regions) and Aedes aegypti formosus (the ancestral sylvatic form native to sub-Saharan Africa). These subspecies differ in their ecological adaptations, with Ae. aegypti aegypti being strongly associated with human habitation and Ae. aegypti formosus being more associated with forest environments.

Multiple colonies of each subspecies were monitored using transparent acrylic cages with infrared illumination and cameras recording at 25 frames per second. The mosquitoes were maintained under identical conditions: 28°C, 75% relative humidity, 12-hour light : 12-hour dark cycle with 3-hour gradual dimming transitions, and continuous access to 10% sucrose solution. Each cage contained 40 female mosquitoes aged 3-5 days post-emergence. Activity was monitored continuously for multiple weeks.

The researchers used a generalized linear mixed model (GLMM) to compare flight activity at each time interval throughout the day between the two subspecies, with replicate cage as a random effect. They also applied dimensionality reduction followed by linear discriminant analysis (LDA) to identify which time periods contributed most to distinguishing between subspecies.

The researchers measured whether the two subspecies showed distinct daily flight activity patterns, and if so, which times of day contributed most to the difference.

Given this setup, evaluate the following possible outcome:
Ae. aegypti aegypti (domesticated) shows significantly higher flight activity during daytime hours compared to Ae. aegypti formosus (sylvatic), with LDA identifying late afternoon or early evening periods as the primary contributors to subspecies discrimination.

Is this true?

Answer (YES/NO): NO